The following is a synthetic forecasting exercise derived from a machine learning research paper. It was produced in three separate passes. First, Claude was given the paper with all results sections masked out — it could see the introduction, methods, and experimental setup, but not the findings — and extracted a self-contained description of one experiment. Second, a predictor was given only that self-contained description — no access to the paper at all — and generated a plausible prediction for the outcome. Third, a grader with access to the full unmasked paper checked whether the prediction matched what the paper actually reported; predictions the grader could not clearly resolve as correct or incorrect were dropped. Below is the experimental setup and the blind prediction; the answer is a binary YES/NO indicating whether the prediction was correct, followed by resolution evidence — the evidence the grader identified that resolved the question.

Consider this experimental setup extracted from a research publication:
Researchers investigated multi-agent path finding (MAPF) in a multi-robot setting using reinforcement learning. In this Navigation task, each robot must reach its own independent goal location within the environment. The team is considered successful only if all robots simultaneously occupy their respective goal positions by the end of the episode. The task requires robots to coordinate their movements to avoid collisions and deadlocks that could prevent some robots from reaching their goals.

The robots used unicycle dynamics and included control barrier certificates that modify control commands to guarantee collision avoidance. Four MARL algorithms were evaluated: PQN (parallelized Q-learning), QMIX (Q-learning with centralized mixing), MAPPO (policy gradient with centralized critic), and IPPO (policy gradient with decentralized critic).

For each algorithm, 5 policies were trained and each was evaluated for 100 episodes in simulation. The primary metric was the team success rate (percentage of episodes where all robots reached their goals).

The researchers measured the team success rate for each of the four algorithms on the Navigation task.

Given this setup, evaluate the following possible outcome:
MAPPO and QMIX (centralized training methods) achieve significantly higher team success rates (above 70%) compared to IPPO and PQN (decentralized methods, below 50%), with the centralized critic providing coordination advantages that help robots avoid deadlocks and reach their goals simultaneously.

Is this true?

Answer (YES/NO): NO